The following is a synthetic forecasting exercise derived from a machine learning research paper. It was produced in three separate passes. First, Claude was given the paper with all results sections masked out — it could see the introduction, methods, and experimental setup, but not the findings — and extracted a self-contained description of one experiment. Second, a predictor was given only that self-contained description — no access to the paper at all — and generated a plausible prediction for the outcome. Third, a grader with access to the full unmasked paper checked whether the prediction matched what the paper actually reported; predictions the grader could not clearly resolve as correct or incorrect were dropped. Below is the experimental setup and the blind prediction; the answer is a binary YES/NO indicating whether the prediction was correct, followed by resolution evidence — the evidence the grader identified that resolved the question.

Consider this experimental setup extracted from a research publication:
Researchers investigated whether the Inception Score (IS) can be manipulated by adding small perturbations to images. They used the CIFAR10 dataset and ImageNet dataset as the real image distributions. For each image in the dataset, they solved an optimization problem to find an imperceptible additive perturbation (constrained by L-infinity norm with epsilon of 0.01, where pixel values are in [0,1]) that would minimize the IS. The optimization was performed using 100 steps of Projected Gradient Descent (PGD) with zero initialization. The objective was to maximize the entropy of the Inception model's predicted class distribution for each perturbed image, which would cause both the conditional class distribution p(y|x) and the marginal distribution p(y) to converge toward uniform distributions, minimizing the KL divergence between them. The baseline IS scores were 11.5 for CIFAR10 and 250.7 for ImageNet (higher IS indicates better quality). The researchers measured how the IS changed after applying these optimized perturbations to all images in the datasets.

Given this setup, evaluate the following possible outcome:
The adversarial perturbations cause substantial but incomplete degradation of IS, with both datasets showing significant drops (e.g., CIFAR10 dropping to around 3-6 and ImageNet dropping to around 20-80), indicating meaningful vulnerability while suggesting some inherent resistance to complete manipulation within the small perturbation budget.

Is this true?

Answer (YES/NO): NO